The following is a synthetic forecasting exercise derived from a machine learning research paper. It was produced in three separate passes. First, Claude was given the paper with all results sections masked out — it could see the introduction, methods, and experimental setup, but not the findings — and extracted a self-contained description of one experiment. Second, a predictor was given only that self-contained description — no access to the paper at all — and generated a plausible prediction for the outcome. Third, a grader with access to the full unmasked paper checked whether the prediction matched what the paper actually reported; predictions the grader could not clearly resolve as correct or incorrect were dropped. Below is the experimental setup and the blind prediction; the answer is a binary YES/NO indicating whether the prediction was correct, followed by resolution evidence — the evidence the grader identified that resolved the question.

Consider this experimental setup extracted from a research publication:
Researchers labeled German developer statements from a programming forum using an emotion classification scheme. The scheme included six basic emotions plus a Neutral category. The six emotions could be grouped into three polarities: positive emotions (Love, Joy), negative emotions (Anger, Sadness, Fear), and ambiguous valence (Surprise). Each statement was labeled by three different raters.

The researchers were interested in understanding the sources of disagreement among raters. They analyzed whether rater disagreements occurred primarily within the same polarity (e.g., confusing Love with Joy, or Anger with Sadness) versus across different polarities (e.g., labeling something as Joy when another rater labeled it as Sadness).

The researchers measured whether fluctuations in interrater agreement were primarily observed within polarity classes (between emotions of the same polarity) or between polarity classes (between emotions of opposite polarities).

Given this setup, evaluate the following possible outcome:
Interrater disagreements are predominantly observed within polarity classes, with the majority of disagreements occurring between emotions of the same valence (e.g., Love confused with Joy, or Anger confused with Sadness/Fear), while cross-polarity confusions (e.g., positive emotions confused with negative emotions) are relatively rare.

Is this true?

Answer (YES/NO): YES